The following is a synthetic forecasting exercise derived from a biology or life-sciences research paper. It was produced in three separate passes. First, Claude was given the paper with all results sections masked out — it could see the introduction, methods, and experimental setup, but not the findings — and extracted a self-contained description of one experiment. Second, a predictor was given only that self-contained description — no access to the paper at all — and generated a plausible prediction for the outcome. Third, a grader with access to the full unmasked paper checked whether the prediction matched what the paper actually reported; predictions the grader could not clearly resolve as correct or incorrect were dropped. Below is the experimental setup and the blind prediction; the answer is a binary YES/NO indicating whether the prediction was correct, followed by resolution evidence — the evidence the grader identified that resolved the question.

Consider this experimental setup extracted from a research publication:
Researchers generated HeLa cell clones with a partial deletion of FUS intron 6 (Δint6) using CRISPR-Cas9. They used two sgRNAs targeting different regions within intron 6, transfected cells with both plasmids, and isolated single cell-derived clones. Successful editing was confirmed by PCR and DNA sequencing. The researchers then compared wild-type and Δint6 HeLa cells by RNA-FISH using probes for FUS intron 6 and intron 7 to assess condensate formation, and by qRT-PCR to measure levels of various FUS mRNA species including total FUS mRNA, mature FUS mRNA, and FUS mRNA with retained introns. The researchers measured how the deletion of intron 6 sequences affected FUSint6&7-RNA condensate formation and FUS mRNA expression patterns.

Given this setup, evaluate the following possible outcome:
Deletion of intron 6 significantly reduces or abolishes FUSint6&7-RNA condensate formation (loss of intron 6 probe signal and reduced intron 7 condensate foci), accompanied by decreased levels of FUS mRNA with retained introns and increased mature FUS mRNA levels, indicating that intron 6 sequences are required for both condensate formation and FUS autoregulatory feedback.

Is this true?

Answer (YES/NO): NO